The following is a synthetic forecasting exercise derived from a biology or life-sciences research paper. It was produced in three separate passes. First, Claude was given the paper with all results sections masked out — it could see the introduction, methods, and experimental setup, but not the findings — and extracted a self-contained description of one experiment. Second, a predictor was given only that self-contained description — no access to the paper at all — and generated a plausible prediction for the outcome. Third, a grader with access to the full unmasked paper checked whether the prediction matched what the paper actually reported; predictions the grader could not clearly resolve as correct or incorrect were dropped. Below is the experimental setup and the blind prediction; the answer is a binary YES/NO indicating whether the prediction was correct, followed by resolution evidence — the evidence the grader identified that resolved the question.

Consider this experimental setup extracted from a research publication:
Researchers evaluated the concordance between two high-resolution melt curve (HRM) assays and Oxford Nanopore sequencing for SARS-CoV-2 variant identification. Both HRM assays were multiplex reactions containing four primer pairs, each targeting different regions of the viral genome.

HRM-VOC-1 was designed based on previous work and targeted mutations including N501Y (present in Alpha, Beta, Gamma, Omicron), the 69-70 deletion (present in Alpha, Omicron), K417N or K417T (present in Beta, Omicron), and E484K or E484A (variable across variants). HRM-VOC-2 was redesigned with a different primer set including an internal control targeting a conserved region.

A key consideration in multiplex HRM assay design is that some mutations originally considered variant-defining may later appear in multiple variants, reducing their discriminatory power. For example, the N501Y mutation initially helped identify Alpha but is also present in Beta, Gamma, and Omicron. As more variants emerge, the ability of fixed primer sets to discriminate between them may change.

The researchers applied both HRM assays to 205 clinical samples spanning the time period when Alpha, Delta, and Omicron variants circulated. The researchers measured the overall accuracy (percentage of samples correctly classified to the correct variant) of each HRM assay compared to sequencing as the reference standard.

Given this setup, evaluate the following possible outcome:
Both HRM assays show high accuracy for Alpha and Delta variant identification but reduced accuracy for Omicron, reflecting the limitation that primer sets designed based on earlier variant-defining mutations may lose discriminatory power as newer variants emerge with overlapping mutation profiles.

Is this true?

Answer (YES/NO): NO